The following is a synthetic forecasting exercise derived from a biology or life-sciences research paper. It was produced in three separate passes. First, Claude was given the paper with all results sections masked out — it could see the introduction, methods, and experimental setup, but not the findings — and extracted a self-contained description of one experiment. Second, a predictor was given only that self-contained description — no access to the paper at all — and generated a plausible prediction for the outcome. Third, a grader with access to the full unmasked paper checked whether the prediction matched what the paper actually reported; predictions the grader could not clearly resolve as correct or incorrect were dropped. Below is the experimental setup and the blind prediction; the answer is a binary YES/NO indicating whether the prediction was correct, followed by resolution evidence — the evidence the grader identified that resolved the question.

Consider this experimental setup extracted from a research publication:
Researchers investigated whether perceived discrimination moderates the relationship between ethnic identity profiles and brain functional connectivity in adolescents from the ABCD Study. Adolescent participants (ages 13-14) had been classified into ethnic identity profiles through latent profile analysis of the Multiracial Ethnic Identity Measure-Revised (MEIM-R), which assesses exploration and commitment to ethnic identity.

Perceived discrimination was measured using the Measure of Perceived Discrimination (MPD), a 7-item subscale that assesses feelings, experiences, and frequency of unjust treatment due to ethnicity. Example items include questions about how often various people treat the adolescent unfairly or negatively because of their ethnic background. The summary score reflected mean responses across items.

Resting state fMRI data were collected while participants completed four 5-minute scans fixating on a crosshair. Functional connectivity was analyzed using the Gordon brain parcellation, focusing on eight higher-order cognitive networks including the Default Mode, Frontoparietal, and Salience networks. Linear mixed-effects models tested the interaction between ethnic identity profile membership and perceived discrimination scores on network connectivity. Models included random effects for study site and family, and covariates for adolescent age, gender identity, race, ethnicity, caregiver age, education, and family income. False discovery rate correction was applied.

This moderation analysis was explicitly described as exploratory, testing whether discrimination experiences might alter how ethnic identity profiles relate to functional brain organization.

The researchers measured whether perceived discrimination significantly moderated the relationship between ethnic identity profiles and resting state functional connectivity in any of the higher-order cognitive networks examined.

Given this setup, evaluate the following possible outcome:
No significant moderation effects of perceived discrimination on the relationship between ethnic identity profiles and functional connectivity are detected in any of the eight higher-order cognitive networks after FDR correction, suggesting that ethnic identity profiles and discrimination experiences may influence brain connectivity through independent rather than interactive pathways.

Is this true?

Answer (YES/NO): NO